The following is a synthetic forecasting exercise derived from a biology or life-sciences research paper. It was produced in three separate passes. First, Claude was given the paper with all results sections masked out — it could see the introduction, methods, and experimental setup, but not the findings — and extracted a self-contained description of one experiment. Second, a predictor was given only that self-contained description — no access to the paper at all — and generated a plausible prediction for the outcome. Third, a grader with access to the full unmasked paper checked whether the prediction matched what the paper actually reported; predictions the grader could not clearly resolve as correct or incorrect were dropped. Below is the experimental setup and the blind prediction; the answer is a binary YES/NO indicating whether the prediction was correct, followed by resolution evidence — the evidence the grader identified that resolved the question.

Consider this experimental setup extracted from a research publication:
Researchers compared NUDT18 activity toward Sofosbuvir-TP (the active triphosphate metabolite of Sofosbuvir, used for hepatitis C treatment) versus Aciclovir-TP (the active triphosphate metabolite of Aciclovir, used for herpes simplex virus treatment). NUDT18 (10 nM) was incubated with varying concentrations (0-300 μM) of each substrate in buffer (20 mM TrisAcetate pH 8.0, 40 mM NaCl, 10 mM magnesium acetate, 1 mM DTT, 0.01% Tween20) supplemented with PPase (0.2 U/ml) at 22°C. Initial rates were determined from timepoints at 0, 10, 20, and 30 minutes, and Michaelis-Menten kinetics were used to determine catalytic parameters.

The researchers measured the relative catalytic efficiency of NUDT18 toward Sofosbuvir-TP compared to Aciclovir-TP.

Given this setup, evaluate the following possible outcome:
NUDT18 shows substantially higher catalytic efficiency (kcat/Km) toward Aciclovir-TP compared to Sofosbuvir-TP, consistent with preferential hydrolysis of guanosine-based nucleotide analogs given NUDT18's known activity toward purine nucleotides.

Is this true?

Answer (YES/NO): YES